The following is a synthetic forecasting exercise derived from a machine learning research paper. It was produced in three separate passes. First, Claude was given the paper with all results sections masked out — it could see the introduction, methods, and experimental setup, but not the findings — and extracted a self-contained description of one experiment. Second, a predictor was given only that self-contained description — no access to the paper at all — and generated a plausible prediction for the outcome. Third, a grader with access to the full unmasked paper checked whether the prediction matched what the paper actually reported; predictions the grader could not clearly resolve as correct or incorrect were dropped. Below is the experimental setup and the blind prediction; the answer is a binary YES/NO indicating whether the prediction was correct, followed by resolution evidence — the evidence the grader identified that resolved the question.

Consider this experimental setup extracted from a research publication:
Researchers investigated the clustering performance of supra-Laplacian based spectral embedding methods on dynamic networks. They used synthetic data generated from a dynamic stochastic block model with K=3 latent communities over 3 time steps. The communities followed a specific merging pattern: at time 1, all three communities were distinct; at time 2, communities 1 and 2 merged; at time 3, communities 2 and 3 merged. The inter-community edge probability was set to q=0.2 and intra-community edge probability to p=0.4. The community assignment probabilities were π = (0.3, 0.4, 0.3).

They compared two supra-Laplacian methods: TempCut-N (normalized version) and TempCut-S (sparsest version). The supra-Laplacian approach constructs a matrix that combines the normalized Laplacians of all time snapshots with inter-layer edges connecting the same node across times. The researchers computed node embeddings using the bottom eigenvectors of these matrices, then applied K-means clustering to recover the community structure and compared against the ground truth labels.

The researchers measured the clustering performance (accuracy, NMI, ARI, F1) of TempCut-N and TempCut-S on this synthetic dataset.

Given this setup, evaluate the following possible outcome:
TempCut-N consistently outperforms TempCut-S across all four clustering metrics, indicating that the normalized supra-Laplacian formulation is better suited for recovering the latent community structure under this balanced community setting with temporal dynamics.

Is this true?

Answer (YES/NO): YES